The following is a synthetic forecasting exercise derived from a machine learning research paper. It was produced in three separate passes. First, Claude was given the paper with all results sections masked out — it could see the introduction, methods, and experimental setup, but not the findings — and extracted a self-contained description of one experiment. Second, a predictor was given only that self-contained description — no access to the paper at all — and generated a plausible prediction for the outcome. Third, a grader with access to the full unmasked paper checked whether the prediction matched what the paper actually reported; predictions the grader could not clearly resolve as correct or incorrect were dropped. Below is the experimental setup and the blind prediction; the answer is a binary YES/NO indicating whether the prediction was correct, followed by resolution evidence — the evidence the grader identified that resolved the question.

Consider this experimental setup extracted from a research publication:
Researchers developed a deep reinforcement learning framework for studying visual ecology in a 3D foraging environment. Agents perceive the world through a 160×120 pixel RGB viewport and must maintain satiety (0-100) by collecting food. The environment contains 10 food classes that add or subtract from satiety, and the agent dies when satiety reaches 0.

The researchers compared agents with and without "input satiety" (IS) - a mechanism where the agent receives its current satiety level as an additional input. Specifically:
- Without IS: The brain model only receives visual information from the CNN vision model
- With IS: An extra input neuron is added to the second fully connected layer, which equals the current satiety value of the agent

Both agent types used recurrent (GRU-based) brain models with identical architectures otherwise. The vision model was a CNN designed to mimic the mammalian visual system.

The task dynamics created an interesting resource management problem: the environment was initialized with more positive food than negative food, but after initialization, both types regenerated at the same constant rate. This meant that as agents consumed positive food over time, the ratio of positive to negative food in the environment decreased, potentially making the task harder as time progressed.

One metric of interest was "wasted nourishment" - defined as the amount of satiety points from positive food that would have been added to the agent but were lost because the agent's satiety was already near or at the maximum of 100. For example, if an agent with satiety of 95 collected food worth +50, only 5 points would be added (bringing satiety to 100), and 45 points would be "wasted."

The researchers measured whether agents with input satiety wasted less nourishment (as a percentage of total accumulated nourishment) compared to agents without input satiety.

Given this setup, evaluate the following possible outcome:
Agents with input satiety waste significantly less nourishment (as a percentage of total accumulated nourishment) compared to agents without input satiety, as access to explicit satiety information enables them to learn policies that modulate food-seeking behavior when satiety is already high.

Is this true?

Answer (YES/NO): YES